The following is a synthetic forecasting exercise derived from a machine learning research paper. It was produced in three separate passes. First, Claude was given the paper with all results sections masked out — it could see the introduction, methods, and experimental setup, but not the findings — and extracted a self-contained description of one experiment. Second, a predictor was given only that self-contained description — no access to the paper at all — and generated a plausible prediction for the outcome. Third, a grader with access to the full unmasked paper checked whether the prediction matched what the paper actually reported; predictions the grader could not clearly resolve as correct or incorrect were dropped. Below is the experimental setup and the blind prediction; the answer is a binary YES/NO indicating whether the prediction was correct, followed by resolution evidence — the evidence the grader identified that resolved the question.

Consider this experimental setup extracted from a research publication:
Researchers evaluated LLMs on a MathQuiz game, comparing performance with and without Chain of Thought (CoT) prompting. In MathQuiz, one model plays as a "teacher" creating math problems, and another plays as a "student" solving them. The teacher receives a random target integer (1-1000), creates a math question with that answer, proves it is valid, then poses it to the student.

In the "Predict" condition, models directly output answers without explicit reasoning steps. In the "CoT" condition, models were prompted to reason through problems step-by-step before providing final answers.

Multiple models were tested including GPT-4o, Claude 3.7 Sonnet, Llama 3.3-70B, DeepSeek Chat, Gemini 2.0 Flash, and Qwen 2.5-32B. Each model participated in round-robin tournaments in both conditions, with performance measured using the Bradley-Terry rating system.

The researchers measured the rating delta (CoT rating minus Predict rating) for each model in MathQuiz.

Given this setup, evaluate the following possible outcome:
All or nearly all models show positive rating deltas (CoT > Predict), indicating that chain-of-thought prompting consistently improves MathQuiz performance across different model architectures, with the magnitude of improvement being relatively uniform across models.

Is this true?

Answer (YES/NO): NO